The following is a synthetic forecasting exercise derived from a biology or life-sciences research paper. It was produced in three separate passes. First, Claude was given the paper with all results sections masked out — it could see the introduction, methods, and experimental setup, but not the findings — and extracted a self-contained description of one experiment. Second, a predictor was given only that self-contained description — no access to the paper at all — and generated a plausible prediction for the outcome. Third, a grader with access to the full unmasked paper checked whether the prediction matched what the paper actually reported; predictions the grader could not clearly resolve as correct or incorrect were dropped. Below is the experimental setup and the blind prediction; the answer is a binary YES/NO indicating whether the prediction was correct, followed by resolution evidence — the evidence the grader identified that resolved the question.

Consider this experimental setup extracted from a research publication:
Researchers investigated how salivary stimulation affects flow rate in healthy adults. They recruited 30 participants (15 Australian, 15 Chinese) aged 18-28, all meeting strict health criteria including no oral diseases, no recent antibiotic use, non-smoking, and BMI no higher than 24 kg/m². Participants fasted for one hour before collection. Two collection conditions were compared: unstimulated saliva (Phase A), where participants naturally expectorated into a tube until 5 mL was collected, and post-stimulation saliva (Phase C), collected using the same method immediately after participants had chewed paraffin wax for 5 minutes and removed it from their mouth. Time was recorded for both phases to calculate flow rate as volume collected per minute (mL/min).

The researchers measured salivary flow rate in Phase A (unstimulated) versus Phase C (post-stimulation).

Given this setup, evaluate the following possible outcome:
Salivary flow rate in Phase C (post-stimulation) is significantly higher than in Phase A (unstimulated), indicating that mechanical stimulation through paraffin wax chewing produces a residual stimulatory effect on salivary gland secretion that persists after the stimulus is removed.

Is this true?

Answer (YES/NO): NO